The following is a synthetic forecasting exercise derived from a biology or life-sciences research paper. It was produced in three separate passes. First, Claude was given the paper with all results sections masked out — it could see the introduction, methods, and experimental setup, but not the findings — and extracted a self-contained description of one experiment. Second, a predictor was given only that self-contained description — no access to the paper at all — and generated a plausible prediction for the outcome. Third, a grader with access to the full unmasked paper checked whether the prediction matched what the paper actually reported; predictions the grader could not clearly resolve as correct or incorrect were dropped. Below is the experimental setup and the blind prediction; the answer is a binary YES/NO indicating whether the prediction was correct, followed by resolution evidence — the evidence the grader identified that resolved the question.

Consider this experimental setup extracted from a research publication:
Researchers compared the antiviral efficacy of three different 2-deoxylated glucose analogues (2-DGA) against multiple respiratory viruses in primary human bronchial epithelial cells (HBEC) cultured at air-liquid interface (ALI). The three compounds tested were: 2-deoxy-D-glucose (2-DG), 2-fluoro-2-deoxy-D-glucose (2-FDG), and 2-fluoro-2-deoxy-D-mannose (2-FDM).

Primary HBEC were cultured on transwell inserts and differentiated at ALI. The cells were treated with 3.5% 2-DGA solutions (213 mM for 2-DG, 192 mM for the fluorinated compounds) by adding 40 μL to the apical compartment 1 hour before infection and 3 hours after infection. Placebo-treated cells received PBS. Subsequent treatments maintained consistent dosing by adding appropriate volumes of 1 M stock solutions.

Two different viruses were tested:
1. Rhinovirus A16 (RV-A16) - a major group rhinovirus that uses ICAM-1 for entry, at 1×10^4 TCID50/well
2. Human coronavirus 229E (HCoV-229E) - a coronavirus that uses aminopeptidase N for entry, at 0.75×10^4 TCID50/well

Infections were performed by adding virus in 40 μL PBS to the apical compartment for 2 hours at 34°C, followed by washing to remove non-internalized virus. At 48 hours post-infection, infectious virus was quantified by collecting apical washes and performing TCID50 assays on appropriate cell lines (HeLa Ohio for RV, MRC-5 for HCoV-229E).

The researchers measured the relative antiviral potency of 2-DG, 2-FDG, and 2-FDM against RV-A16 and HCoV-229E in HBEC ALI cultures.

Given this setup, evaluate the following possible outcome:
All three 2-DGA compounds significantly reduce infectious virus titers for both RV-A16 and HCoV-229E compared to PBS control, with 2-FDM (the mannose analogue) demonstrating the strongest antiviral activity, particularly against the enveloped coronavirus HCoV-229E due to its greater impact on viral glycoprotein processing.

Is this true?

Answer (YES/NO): NO